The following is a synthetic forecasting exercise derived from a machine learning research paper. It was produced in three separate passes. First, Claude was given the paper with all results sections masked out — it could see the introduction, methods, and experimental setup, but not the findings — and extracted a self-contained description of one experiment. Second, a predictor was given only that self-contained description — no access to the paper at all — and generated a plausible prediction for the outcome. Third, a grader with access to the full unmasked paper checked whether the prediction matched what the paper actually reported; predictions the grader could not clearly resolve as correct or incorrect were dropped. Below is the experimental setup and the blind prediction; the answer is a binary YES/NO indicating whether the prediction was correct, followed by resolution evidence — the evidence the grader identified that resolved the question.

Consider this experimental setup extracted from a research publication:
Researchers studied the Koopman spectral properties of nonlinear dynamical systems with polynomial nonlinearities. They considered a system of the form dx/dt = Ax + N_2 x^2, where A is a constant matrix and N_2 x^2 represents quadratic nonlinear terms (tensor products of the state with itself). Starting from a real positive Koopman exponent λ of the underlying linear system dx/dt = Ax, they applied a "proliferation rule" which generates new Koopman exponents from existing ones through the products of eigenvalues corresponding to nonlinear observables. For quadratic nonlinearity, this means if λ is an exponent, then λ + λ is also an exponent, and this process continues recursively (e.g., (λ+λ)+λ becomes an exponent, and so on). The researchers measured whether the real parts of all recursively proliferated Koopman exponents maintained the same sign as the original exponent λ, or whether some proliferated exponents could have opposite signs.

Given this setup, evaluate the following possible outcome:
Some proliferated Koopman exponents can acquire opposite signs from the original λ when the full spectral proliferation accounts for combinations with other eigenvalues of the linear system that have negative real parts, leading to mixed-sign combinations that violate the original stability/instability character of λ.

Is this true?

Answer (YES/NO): NO